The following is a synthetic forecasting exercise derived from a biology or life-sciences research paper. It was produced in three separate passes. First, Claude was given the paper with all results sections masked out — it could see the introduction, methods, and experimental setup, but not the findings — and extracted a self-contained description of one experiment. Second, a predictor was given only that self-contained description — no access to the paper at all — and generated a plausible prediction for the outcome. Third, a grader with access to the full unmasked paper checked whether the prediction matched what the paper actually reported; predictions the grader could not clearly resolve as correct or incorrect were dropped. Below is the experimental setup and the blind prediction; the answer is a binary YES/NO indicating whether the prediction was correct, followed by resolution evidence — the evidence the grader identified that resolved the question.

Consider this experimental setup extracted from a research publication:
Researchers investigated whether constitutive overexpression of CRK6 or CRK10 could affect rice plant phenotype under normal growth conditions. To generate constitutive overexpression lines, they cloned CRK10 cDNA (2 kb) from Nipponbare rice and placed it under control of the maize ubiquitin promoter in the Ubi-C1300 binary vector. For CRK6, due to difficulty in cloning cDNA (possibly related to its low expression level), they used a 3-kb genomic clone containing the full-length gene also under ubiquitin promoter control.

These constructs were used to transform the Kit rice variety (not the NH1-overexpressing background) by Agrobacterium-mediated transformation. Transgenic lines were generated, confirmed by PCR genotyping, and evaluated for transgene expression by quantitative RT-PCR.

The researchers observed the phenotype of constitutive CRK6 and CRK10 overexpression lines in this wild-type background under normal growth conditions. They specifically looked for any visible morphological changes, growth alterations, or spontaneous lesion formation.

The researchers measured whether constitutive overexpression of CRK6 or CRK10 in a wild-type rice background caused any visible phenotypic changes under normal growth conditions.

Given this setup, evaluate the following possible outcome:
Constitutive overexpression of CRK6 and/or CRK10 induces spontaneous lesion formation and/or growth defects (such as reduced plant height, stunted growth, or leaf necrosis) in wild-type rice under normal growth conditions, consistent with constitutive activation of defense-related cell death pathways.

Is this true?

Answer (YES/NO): YES